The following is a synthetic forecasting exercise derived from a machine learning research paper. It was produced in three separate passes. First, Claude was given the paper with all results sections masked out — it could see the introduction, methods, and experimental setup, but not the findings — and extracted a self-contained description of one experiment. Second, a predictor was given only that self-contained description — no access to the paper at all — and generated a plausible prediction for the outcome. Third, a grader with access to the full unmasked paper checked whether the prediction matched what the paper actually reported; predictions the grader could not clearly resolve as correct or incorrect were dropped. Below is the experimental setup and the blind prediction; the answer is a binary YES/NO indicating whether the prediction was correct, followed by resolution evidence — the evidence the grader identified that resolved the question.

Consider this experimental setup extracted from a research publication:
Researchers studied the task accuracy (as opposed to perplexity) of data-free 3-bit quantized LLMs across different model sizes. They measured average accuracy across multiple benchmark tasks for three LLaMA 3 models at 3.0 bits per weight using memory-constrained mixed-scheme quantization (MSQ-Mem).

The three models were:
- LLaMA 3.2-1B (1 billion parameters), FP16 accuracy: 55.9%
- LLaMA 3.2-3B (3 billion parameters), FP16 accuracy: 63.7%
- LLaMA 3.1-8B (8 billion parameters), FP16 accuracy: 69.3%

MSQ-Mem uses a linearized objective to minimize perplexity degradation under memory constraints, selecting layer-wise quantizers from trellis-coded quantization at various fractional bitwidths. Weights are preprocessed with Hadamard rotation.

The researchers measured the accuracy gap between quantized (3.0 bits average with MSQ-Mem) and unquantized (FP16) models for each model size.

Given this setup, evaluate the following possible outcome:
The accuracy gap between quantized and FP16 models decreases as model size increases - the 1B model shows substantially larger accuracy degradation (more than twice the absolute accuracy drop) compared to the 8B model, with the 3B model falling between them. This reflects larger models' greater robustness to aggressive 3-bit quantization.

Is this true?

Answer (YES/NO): NO